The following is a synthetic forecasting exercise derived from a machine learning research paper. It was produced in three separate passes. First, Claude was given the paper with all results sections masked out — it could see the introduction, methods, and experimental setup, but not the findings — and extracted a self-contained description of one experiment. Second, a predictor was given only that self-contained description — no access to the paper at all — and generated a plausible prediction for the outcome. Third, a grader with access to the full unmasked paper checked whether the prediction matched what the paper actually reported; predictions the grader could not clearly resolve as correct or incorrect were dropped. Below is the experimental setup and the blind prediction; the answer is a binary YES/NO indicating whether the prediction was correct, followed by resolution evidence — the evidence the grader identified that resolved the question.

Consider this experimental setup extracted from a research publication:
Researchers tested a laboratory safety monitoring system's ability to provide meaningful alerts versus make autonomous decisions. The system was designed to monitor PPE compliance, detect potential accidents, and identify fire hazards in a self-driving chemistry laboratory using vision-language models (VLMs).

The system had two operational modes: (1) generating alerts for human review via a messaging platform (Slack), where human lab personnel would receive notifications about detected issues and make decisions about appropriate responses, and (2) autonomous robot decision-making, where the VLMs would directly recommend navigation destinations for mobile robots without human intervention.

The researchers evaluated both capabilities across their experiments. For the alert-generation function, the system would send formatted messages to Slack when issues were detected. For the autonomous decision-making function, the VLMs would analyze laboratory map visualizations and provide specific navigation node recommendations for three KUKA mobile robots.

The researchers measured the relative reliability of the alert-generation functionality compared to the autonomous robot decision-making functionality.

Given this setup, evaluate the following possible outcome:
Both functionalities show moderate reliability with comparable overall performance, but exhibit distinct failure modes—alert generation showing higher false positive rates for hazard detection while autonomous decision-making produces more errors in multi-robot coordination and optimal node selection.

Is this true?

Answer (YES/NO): NO